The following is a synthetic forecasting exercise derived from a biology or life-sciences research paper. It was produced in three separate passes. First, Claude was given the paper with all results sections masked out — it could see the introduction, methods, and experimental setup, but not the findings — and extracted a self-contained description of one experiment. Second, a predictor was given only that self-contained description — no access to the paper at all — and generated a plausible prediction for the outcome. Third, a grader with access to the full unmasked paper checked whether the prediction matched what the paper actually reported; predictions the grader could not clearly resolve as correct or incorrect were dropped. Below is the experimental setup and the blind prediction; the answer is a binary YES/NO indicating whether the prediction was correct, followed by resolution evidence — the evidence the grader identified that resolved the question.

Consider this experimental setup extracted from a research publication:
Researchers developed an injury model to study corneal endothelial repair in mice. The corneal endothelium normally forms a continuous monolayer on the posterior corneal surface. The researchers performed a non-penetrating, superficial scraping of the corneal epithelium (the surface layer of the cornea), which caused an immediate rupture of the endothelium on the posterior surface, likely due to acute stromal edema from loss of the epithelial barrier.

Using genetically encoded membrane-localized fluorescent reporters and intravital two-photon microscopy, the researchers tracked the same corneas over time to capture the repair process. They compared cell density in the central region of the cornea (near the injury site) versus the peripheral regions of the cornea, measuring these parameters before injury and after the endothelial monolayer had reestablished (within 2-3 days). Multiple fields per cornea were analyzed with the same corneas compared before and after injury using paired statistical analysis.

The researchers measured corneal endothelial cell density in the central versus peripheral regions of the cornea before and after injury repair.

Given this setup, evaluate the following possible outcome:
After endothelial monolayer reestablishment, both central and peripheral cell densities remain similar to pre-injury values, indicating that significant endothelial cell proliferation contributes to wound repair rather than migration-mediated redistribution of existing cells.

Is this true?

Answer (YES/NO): NO